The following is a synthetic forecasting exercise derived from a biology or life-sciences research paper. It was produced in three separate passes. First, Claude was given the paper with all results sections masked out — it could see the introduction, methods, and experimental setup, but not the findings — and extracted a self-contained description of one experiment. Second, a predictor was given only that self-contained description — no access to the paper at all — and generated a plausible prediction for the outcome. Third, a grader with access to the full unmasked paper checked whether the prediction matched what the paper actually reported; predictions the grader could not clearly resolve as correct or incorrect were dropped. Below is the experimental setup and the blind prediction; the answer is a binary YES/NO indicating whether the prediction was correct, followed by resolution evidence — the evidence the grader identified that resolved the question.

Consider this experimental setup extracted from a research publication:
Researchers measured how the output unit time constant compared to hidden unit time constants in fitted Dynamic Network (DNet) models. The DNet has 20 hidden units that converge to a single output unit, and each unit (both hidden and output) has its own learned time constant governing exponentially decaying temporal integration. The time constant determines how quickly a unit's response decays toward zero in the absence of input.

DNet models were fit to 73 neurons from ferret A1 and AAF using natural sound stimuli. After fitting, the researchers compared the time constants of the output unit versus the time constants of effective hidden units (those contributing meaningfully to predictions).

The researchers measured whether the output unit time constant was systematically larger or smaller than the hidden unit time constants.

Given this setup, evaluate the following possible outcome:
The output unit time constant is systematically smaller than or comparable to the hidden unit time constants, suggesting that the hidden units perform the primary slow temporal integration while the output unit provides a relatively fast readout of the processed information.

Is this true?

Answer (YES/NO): YES